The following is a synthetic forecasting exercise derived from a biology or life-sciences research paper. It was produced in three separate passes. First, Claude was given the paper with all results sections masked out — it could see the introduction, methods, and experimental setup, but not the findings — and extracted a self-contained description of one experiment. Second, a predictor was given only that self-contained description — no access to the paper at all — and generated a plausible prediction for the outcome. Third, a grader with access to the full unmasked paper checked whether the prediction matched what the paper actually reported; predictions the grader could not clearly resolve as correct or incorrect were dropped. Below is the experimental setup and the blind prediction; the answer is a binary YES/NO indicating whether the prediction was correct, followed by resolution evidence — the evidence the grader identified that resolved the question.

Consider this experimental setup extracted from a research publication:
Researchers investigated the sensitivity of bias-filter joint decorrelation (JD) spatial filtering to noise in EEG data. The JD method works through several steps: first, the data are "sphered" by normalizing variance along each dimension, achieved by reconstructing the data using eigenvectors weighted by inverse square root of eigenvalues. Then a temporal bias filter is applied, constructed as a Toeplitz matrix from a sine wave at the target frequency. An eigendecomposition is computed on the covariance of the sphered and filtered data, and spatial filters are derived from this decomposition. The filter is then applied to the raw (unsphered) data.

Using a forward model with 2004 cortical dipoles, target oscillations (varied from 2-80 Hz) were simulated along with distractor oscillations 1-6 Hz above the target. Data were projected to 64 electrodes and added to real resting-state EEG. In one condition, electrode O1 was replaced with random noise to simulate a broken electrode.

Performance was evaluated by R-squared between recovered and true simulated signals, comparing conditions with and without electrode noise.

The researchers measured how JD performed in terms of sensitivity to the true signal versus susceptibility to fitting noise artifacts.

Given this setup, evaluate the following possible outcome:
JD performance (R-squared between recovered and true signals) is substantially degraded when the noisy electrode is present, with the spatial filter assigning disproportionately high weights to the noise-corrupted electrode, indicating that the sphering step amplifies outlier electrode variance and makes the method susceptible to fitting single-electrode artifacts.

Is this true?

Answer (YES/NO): NO